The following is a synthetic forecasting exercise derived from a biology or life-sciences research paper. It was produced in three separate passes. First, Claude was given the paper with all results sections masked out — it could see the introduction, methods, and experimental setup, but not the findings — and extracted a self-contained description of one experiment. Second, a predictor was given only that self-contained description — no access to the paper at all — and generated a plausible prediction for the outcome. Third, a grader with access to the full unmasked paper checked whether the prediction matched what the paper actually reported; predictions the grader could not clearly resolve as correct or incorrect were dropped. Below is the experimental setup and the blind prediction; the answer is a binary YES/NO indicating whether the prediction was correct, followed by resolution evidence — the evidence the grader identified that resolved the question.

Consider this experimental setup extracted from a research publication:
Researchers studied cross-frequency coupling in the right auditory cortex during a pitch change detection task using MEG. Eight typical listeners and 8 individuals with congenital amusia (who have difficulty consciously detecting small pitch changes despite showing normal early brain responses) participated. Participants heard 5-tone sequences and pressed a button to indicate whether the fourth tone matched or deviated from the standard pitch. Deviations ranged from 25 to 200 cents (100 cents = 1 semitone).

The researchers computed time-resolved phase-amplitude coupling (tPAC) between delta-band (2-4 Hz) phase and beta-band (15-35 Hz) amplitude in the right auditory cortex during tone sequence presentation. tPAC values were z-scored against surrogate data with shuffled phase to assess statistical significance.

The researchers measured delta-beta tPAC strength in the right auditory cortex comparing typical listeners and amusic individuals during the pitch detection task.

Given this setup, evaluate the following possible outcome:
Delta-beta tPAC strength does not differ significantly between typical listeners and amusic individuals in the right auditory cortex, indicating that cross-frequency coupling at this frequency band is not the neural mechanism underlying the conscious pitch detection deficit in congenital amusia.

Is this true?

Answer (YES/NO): NO